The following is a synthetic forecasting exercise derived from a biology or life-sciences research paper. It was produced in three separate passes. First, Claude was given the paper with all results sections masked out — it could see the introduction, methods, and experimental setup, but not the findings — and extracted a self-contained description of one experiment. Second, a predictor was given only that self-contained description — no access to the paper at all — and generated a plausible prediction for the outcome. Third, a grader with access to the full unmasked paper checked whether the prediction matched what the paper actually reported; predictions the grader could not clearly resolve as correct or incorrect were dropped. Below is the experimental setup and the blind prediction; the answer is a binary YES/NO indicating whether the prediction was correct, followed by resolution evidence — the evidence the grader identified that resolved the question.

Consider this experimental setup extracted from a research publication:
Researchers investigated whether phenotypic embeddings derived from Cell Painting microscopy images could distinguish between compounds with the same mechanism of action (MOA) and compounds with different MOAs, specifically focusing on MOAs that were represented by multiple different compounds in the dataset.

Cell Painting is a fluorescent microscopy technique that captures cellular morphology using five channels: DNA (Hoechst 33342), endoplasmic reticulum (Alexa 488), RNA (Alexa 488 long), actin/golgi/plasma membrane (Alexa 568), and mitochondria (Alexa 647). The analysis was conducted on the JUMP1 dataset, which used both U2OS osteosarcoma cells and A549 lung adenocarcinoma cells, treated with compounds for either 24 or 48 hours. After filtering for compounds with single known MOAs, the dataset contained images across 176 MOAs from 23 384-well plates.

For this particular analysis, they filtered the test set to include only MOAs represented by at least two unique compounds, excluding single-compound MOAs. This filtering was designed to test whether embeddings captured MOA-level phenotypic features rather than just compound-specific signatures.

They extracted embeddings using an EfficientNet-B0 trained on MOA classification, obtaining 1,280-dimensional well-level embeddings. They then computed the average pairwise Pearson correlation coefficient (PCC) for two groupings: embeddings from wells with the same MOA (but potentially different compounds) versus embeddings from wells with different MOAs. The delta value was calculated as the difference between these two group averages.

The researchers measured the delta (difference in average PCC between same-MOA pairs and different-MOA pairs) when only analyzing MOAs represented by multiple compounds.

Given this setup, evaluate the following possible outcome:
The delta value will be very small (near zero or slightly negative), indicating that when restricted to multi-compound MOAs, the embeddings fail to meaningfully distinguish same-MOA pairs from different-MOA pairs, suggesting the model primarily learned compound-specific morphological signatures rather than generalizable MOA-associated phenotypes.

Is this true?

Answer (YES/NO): NO